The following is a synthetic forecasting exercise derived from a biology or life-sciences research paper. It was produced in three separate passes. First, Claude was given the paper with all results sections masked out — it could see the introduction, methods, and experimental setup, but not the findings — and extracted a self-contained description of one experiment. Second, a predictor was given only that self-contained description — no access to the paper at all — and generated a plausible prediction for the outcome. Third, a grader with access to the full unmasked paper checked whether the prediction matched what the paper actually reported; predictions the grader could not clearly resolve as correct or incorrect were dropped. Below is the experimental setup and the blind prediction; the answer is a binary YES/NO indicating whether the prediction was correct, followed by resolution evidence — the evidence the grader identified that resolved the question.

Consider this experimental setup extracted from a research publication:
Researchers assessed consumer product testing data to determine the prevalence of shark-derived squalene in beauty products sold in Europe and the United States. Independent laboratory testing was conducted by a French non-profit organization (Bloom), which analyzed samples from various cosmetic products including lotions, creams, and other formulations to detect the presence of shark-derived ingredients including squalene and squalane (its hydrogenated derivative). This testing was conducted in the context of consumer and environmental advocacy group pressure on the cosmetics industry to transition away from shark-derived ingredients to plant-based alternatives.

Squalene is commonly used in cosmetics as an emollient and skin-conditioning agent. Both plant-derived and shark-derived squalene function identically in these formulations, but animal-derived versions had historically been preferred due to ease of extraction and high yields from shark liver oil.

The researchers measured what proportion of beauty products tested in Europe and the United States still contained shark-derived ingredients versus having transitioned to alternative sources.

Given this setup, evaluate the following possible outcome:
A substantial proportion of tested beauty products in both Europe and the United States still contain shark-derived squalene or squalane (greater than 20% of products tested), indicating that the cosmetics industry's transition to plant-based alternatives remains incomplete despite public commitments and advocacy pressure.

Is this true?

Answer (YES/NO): NO